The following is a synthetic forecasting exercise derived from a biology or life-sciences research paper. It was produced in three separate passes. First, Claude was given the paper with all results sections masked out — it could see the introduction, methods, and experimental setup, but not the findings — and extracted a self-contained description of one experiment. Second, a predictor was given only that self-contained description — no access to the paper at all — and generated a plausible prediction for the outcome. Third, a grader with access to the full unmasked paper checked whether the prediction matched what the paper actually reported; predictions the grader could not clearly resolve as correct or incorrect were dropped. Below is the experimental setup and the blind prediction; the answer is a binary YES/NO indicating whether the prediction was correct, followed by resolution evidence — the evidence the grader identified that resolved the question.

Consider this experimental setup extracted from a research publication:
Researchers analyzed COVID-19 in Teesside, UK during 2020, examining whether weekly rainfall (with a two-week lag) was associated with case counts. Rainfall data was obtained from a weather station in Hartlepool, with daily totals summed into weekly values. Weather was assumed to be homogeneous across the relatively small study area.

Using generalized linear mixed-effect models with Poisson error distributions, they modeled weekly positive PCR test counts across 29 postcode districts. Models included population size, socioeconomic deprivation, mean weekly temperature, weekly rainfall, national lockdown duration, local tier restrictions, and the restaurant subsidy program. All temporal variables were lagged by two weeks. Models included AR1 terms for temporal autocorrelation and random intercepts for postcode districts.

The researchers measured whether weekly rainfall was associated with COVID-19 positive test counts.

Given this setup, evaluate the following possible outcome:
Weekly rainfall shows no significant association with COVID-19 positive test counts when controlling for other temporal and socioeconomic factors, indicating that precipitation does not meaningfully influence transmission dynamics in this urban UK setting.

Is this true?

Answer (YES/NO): YES